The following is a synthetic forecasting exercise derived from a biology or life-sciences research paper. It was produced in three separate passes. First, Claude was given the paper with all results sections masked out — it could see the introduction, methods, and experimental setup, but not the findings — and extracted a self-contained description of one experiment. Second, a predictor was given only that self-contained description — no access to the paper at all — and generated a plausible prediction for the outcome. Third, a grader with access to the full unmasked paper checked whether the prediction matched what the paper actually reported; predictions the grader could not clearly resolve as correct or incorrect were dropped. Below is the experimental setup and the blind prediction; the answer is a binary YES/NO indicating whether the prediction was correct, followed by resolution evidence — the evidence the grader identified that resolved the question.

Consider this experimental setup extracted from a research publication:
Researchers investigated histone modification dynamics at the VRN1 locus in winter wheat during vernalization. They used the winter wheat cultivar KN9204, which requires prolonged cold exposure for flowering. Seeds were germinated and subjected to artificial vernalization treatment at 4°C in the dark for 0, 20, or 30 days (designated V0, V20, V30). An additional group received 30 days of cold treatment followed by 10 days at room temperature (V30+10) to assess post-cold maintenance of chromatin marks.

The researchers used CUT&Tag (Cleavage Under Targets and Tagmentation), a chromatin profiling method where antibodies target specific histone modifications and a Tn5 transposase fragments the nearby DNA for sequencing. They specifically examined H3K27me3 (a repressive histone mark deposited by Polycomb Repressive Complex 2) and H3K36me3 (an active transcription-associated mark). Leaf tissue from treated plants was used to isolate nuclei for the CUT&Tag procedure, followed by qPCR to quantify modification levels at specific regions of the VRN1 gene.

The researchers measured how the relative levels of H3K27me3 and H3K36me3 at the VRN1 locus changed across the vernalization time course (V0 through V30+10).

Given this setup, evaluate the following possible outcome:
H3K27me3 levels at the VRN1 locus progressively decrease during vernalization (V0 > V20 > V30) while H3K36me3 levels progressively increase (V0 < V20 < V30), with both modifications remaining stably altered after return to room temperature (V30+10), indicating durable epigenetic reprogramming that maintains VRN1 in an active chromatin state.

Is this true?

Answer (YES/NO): NO